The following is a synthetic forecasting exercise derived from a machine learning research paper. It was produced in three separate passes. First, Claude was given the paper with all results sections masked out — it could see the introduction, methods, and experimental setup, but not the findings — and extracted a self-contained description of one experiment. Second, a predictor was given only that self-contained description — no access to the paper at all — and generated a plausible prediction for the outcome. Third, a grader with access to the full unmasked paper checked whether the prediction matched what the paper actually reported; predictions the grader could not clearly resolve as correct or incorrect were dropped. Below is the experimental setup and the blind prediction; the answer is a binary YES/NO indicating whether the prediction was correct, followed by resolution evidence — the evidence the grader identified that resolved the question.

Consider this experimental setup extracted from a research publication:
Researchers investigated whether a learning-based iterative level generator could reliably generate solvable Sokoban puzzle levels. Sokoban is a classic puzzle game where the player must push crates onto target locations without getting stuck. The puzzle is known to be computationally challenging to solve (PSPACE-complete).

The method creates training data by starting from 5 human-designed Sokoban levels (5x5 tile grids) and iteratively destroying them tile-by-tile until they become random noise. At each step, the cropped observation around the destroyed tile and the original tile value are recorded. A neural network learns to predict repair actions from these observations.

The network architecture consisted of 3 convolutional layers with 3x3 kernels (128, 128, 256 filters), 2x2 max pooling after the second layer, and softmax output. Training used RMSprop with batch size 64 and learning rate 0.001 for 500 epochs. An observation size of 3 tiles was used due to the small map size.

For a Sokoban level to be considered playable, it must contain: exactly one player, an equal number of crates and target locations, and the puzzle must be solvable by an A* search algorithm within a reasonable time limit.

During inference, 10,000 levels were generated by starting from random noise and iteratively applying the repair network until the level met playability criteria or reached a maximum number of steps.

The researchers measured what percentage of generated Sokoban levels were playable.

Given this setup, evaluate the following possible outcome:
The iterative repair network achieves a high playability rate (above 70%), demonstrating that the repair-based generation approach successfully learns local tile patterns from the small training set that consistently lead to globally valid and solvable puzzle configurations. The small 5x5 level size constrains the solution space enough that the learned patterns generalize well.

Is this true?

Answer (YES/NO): NO